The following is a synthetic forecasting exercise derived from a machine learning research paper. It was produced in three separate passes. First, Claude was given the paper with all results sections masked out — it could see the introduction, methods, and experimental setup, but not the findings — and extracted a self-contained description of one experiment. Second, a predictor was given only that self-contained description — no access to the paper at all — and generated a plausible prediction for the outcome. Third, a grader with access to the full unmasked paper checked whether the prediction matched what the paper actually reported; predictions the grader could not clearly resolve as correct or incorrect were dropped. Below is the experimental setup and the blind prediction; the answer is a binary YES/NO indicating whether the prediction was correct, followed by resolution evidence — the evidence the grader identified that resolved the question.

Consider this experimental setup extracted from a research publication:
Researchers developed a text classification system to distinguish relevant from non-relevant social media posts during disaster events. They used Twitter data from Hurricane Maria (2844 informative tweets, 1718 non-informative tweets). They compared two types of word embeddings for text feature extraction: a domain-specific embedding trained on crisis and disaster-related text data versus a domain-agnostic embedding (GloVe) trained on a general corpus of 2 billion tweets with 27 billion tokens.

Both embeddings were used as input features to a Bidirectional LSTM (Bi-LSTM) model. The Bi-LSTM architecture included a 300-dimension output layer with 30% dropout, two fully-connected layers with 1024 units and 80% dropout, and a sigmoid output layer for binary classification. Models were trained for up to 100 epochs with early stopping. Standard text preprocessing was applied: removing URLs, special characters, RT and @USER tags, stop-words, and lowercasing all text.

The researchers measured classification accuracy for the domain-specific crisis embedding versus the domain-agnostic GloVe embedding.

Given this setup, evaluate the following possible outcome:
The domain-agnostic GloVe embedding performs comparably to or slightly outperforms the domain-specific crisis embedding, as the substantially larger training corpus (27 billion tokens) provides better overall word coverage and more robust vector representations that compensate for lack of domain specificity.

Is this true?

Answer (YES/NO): YES